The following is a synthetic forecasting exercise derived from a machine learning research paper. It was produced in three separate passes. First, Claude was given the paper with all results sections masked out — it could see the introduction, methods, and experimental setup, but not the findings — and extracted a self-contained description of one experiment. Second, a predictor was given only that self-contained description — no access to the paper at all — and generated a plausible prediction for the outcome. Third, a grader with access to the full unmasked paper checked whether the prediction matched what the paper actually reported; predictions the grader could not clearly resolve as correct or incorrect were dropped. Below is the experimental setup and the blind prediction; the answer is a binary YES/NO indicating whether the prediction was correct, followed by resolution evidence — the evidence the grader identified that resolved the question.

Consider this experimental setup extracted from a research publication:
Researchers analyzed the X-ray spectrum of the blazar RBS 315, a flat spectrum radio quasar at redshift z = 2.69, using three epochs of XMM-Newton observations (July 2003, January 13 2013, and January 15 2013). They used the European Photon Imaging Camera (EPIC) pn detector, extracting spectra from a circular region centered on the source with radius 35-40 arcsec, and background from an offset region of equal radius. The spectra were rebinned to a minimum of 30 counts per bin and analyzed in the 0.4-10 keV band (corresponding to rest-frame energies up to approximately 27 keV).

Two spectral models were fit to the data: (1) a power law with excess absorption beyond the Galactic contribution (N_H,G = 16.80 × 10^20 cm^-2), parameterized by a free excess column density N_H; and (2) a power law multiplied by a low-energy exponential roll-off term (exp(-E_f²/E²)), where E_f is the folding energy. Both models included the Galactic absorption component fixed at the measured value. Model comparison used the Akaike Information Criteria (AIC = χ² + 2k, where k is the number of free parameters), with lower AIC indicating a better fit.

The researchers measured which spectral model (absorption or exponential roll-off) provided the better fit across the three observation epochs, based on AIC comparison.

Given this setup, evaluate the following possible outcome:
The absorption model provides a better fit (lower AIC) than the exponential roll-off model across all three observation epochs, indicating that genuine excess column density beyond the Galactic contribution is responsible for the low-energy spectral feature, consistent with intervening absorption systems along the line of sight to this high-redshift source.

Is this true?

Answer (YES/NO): NO